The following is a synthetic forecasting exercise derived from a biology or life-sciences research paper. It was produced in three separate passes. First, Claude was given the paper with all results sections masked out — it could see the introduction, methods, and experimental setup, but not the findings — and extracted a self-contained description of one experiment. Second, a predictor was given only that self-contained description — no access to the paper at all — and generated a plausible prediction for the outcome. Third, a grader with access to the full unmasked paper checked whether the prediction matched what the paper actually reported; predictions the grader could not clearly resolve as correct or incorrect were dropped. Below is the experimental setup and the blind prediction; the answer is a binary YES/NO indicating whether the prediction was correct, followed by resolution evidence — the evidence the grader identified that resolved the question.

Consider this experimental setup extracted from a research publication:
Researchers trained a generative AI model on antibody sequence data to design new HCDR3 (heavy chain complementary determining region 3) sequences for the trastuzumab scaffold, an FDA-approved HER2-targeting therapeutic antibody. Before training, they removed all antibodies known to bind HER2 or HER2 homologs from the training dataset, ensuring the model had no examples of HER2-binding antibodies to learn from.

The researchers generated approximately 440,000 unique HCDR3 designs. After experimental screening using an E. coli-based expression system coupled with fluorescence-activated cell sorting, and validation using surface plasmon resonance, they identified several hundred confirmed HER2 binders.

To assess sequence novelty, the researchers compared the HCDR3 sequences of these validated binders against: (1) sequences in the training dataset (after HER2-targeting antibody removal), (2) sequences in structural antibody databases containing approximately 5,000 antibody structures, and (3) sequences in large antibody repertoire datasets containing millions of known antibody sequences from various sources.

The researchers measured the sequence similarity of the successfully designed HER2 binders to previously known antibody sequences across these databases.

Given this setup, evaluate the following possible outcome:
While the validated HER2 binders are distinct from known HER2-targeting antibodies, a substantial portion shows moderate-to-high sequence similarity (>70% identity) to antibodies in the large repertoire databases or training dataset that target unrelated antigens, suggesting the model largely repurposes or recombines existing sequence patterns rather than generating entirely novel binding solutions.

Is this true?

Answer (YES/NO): NO